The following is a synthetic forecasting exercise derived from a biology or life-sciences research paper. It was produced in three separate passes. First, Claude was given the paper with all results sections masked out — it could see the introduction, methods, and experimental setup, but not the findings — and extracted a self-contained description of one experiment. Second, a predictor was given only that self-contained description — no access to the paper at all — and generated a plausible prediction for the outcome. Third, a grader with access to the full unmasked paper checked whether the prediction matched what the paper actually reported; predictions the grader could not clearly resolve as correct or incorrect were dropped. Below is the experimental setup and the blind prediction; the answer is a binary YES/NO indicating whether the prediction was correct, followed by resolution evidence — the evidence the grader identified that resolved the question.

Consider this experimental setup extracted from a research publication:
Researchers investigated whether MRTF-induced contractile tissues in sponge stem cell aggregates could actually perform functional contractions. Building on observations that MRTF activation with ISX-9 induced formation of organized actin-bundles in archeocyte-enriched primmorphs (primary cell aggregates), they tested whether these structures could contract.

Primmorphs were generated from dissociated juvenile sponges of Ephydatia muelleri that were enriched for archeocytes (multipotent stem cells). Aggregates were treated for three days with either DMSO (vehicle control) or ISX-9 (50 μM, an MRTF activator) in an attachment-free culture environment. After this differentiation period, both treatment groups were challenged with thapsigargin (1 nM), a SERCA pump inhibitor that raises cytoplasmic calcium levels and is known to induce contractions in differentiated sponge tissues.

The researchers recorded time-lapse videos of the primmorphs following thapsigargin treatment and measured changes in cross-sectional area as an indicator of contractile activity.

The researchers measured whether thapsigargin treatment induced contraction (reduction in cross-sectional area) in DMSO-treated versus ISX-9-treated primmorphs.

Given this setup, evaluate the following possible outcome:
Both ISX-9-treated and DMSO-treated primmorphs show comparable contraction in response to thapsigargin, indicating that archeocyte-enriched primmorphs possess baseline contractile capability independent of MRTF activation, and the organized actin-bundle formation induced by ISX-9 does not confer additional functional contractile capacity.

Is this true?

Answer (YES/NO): NO